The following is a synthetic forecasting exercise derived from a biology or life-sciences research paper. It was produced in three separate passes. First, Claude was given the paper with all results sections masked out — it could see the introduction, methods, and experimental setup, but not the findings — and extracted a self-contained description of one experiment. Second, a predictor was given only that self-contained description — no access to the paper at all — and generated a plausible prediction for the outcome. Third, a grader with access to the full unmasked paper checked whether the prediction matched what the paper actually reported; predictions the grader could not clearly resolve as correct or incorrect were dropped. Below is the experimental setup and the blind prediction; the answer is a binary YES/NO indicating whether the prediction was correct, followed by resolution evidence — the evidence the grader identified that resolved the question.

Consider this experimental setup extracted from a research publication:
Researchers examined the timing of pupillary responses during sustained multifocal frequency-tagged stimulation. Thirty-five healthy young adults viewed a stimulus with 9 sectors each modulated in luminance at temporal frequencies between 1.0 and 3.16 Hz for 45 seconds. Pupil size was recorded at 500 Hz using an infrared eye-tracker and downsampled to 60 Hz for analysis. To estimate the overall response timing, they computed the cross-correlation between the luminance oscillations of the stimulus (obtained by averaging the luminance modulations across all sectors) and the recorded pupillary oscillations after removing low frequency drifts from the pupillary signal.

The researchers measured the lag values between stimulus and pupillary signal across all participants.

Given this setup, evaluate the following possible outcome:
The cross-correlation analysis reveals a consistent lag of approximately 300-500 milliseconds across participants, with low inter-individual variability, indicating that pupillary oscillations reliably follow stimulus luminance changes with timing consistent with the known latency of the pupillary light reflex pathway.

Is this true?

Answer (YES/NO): NO